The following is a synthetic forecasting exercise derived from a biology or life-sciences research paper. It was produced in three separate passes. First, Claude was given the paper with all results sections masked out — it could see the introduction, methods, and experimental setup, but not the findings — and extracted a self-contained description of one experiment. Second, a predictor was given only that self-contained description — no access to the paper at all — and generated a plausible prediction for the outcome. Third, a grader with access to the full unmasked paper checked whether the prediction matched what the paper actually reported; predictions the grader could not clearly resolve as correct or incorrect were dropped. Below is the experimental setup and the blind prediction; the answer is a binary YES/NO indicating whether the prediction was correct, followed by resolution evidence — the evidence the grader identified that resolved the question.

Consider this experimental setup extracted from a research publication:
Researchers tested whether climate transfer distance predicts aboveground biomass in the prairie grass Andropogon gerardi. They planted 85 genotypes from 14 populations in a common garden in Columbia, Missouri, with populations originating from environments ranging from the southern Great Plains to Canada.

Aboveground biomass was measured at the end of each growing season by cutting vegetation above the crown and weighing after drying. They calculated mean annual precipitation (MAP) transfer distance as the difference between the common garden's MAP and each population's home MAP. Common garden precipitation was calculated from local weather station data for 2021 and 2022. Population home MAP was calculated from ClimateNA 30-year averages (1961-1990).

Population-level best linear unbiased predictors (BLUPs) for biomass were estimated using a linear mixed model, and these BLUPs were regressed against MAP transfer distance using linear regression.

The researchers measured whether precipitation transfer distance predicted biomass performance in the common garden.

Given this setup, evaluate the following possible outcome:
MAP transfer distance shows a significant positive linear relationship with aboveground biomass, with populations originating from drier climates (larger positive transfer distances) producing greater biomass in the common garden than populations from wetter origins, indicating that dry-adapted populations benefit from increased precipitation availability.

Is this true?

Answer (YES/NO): NO